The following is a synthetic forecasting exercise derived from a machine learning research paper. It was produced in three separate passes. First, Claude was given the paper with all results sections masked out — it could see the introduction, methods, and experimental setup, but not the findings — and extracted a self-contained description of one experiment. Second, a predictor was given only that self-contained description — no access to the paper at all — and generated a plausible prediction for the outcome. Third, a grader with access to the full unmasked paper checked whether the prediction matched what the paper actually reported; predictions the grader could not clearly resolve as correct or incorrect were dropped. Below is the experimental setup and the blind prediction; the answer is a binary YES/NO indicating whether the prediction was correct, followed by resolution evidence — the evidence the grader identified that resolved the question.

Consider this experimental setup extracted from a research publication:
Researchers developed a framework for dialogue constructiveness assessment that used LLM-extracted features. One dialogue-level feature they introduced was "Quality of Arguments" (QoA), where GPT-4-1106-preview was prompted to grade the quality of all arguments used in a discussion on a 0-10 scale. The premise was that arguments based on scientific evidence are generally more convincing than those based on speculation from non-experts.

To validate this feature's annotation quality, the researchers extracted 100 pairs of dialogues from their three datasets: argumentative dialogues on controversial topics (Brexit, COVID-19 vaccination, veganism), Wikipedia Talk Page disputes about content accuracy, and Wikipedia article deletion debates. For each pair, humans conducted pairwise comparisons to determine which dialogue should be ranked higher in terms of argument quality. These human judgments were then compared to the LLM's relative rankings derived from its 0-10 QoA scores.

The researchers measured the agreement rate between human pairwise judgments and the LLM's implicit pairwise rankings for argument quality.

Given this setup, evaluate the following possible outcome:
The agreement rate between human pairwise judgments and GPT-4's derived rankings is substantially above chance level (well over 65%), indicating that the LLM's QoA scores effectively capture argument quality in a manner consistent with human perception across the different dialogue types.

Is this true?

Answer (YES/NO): YES